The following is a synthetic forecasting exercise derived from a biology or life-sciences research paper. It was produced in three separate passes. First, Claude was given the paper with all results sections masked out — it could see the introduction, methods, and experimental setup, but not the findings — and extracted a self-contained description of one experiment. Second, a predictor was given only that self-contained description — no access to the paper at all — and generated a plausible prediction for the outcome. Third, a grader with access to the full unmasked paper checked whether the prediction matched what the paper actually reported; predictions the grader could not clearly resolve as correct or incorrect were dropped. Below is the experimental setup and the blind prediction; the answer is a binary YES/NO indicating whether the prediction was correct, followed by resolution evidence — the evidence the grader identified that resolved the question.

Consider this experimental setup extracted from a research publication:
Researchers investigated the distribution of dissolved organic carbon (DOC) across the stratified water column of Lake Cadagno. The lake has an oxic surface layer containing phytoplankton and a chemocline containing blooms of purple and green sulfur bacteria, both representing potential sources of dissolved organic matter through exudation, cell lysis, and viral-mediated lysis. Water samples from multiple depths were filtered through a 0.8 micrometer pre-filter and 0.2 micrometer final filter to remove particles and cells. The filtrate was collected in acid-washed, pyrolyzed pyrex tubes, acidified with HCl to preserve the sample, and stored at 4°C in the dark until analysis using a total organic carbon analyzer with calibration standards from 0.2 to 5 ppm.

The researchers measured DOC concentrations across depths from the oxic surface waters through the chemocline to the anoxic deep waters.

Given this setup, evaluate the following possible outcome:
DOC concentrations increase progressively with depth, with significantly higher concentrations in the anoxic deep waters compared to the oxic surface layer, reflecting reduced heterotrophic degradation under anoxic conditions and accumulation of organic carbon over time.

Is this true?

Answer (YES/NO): NO